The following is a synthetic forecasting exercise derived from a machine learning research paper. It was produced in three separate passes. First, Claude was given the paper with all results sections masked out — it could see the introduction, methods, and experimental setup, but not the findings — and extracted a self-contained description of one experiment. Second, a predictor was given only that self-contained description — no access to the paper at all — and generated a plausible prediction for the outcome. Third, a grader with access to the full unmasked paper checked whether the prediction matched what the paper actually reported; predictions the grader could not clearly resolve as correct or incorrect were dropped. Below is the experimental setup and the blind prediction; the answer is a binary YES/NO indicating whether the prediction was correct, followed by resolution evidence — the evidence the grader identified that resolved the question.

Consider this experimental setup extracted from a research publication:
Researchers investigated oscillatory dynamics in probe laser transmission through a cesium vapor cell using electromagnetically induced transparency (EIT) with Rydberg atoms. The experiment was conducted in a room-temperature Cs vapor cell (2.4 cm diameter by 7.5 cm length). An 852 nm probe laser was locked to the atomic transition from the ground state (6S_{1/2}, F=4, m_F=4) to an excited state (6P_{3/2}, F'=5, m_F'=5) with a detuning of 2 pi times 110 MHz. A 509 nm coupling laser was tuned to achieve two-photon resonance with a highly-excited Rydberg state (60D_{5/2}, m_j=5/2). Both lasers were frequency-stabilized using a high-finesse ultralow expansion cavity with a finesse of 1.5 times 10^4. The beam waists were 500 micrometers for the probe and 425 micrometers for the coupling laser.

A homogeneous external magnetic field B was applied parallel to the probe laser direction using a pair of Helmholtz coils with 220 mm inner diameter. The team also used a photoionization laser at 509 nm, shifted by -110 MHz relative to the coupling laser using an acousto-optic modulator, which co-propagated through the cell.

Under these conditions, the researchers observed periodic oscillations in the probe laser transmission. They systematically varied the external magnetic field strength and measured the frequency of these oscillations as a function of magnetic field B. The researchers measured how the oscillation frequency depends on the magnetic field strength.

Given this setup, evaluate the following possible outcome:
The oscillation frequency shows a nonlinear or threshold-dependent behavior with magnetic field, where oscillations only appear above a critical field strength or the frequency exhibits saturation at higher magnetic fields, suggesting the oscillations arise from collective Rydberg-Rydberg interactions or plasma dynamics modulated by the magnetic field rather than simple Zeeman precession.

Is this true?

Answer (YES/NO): YES